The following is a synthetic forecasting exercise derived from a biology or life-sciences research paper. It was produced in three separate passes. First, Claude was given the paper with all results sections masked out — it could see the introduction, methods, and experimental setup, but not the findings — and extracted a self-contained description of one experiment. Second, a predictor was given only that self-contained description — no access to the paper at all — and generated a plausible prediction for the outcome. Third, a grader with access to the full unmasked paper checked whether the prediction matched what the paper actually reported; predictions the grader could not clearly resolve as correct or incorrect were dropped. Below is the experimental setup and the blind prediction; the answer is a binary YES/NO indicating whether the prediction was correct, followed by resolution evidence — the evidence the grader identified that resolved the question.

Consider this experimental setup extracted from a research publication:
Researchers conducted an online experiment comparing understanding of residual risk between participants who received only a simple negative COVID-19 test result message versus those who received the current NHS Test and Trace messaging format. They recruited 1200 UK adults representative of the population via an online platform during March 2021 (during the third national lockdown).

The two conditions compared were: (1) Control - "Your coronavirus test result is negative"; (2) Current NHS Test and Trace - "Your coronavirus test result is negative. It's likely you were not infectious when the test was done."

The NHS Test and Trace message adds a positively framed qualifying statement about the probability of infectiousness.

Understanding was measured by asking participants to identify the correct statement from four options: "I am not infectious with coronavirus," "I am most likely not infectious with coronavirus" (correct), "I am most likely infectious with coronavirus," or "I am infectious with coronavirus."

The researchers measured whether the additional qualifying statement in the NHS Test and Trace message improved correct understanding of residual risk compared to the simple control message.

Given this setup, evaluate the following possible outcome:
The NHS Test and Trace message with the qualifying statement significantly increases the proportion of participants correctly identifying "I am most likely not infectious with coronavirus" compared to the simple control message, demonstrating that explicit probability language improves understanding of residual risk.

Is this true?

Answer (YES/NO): YES